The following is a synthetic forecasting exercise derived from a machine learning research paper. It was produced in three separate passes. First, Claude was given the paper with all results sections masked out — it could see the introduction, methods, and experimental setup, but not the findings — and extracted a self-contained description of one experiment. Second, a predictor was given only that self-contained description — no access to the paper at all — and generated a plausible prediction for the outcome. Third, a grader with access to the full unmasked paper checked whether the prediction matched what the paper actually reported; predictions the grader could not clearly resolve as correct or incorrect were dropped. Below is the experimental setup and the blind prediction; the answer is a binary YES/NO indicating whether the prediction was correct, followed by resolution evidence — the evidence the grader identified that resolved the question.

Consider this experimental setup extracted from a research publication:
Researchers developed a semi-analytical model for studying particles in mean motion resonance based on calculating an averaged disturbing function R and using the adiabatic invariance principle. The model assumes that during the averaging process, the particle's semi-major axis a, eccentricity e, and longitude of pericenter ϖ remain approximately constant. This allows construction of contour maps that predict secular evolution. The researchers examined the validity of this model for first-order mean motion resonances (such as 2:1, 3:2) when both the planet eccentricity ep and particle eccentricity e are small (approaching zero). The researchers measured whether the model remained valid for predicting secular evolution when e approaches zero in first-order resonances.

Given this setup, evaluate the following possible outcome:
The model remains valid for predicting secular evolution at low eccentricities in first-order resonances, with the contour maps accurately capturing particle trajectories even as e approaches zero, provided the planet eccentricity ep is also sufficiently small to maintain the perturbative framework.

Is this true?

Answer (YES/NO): NO